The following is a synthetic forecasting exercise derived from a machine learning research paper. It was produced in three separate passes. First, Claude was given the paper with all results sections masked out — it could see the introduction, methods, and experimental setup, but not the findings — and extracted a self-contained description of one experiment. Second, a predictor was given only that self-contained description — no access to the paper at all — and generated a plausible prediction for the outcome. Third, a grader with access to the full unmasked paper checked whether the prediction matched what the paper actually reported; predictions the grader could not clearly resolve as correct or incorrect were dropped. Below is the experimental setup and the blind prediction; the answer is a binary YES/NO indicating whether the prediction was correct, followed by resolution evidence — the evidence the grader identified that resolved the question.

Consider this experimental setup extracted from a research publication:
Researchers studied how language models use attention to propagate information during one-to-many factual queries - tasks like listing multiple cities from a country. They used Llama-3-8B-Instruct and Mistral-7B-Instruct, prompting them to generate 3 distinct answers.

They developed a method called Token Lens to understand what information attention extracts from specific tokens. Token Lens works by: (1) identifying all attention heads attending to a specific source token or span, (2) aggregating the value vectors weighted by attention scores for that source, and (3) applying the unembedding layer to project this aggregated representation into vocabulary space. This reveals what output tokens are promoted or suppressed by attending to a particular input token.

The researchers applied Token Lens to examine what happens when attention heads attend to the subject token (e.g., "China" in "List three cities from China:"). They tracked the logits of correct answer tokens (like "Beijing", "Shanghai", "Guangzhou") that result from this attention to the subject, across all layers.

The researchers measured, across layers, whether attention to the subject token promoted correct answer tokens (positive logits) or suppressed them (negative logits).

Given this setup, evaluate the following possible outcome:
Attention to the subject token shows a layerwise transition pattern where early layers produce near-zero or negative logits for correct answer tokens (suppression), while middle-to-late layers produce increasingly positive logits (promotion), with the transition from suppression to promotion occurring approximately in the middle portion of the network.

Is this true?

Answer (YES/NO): NO